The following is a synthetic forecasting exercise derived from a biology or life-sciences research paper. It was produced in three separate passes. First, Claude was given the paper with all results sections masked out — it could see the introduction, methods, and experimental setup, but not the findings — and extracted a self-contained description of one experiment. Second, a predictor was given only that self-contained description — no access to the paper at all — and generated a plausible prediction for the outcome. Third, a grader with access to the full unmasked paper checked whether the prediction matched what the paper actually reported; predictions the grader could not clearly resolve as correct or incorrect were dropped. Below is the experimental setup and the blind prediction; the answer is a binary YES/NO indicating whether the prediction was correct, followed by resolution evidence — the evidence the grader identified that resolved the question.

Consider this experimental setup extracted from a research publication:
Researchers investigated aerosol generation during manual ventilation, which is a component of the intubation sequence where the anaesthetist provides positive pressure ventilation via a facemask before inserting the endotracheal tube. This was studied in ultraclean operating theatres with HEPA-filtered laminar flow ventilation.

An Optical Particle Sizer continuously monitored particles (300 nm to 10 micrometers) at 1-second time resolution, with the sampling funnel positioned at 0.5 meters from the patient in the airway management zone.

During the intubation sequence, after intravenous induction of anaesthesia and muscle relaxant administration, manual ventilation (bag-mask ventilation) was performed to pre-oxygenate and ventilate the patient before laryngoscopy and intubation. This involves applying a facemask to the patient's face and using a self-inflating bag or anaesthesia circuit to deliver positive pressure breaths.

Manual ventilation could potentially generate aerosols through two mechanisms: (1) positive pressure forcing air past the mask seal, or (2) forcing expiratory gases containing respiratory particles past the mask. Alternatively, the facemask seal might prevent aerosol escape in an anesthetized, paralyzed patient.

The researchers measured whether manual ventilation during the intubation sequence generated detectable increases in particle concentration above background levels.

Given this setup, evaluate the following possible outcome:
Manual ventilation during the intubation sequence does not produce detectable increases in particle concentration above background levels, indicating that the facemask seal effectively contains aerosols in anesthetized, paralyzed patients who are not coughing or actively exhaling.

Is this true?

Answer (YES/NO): YES